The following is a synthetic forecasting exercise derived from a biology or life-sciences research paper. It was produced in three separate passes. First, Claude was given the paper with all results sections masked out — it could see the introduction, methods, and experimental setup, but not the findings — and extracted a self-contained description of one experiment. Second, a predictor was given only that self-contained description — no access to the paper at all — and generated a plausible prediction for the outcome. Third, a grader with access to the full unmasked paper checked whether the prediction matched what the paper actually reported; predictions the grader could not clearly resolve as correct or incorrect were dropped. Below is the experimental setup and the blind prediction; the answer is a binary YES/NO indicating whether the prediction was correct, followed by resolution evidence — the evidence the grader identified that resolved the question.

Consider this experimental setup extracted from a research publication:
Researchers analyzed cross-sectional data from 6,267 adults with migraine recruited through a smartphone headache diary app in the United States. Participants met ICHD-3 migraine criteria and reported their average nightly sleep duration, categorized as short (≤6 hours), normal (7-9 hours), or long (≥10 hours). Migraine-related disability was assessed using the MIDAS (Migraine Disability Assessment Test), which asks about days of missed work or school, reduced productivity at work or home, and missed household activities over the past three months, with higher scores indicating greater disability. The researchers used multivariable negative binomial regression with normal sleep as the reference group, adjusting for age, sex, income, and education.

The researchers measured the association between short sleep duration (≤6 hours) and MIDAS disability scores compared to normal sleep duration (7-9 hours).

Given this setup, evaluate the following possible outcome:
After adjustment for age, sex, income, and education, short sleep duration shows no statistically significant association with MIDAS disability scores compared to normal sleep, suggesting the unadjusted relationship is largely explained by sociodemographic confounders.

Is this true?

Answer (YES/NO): NO